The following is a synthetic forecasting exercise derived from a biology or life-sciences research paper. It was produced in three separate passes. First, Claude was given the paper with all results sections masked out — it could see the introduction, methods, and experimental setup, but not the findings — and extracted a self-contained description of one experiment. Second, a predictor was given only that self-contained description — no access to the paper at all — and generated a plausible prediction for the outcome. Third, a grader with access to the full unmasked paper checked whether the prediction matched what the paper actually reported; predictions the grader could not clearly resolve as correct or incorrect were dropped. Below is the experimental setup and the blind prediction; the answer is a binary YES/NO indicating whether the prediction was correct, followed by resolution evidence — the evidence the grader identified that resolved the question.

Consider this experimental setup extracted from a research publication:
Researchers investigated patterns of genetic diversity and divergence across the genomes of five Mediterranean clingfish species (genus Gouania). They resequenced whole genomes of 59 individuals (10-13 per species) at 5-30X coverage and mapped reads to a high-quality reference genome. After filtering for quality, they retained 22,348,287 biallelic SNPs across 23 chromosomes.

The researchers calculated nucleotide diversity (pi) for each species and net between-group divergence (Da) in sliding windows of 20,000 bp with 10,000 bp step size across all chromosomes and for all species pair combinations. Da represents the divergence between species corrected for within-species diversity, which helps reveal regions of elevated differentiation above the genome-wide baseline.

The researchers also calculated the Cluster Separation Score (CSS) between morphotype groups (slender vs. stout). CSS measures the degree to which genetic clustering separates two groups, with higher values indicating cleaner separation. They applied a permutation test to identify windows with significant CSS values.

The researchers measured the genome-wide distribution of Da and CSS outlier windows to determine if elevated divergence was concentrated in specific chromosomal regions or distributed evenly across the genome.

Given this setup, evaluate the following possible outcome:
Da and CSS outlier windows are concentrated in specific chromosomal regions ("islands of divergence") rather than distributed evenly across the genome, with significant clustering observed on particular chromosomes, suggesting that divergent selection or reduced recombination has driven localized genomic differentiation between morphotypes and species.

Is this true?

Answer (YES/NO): NO